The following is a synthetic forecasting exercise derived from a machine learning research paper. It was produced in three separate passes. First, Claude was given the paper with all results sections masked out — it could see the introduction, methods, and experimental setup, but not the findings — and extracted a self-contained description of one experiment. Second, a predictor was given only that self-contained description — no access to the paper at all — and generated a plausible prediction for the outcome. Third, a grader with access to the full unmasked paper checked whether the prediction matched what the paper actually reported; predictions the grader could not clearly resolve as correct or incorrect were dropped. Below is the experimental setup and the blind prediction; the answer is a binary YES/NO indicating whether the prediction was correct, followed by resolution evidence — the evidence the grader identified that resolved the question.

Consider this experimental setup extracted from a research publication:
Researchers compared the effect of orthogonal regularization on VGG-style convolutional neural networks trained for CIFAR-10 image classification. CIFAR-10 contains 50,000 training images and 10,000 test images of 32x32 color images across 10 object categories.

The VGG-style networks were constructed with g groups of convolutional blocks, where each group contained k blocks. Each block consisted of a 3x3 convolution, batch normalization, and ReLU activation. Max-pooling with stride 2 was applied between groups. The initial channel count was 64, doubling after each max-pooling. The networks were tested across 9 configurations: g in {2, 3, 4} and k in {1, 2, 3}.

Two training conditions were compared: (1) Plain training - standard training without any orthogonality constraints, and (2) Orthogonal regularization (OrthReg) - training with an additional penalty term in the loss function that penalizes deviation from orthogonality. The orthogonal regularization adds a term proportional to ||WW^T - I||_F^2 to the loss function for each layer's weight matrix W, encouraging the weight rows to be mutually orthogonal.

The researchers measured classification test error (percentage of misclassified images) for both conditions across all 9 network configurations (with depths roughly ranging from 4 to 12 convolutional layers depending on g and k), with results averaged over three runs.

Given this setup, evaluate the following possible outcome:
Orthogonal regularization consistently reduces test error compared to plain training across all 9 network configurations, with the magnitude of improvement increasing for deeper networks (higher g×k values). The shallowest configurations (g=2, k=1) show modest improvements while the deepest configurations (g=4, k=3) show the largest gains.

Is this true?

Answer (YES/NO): NO